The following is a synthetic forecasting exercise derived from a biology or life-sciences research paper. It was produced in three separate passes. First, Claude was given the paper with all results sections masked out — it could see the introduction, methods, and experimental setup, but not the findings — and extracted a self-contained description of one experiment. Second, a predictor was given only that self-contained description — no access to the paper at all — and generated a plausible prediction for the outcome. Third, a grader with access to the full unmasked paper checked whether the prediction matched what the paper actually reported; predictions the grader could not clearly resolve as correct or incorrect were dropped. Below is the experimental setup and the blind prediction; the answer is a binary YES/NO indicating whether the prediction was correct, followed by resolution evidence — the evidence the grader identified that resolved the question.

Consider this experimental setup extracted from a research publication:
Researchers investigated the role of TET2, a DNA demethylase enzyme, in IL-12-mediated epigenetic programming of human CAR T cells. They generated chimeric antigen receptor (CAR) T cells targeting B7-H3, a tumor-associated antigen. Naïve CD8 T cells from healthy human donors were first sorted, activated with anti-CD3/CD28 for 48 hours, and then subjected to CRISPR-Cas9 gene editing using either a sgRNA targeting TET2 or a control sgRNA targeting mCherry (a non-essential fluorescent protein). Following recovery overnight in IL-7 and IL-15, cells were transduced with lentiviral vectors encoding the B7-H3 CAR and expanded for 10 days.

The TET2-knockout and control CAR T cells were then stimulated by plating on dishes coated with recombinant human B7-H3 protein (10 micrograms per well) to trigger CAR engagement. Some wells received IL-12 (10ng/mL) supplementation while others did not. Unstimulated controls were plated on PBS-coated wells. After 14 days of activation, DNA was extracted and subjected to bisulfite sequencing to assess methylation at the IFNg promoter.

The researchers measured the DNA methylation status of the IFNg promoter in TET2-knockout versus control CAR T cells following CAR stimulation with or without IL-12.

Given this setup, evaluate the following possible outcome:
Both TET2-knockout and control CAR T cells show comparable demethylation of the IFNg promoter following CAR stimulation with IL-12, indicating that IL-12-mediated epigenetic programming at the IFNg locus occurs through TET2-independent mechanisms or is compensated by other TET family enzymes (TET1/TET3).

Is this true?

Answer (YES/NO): NO